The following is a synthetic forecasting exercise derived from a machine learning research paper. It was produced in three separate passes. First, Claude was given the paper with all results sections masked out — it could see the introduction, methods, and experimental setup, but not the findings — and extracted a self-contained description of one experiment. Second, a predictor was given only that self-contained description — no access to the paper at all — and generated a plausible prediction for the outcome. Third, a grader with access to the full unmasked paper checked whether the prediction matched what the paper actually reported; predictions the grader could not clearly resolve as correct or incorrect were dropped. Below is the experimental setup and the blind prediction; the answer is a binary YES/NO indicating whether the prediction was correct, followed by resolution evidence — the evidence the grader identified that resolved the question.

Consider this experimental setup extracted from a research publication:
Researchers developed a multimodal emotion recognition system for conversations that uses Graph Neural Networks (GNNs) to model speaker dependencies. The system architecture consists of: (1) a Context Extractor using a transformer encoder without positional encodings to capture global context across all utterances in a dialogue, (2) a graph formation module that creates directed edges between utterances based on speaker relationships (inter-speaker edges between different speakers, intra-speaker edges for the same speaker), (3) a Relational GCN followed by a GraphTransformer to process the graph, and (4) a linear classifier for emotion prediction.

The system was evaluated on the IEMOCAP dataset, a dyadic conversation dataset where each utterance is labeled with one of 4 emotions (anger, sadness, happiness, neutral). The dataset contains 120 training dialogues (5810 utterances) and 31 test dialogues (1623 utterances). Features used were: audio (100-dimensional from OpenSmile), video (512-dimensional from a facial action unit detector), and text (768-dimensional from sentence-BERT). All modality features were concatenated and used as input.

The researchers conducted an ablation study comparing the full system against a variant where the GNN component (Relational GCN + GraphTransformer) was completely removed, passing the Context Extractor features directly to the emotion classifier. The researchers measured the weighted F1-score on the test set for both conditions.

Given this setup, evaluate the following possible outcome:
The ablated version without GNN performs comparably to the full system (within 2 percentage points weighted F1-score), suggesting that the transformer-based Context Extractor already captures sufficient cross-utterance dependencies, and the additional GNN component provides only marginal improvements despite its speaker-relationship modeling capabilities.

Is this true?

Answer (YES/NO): NO